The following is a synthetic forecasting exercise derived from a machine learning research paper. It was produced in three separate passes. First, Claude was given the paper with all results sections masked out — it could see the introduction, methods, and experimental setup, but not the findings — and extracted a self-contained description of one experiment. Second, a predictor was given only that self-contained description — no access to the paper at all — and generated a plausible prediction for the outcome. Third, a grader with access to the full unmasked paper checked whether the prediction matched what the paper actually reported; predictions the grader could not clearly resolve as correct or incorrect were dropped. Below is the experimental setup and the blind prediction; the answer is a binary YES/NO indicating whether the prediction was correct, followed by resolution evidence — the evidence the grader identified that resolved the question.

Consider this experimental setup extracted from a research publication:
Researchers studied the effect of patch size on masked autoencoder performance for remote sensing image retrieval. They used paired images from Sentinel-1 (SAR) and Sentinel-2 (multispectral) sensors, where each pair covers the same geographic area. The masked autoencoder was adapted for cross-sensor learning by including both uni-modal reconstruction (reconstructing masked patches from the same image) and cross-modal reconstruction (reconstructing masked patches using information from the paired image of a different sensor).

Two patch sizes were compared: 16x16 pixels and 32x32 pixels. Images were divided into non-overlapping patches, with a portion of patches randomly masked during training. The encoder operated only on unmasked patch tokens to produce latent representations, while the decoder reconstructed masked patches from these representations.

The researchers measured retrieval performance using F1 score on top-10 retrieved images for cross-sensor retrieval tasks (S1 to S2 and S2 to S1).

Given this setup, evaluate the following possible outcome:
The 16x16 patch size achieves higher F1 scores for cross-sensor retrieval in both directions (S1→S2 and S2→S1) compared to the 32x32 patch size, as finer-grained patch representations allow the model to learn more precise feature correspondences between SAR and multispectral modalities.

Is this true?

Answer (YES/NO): NO